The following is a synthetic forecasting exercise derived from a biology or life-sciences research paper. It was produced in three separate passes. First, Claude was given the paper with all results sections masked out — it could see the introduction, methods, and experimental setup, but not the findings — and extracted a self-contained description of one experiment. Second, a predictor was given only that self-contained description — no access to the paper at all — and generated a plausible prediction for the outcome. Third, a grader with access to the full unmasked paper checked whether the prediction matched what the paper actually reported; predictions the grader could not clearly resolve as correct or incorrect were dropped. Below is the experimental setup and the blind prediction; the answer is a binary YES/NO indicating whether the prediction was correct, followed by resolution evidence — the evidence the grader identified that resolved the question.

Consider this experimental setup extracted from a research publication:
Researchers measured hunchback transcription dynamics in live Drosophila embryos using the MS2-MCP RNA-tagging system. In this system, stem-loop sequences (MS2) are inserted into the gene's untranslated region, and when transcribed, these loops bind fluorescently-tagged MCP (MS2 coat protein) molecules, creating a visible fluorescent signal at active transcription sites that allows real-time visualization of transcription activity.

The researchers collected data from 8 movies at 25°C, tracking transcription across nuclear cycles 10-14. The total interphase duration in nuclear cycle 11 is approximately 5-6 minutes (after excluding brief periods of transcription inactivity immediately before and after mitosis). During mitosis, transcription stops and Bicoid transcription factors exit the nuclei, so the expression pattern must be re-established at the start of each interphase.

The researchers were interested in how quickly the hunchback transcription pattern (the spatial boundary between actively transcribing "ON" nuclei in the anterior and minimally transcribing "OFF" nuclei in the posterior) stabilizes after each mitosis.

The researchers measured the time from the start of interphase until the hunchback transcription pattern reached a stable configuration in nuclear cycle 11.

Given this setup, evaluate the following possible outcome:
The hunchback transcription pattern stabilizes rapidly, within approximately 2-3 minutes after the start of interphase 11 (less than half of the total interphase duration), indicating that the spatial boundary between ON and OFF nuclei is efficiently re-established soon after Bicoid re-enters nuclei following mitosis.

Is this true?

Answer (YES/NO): YES